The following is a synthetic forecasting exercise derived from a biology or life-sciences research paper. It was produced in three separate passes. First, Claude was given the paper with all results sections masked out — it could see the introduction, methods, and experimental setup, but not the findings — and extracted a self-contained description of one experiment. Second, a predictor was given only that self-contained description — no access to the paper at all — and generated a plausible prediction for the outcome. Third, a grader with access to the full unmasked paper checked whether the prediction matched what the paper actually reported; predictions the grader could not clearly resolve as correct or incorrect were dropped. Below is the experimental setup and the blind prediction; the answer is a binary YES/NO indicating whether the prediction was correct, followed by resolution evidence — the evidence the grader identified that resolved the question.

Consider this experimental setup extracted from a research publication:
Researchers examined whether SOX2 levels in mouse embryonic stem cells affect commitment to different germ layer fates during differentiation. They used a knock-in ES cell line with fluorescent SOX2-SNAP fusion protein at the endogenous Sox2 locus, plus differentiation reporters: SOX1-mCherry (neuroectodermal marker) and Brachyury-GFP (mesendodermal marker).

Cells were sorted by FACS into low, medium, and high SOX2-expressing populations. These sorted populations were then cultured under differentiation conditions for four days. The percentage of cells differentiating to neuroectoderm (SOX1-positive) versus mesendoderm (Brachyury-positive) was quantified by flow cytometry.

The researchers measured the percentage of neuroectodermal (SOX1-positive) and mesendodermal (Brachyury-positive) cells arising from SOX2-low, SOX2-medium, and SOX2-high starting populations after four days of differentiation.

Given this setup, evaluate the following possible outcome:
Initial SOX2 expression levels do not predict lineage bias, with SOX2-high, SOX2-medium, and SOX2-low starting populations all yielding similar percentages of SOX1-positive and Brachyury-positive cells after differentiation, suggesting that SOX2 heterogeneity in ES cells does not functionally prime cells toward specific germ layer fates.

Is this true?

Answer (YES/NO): NO